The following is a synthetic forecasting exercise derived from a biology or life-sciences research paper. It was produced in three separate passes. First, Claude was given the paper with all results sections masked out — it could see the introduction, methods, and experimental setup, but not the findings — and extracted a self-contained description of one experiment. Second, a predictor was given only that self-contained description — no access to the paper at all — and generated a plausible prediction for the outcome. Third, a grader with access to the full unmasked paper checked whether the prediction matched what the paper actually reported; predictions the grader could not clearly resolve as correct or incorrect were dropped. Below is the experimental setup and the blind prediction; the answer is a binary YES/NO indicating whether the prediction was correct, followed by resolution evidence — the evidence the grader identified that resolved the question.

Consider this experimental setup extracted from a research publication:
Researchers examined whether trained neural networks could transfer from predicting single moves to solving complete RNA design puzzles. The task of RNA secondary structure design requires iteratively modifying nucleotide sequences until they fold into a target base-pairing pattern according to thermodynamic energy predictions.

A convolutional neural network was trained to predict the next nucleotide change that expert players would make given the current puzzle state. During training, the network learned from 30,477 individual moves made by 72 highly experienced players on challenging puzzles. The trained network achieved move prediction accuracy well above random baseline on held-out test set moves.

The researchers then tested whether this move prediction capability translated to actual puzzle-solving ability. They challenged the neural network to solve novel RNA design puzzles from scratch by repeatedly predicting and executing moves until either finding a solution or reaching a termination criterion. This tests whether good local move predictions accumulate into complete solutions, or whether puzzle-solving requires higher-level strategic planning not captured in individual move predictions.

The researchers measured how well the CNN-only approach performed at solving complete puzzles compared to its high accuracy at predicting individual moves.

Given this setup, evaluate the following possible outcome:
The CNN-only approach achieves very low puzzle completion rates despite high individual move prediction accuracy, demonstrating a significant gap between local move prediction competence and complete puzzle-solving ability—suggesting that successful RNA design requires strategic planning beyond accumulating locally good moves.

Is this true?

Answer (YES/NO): YES